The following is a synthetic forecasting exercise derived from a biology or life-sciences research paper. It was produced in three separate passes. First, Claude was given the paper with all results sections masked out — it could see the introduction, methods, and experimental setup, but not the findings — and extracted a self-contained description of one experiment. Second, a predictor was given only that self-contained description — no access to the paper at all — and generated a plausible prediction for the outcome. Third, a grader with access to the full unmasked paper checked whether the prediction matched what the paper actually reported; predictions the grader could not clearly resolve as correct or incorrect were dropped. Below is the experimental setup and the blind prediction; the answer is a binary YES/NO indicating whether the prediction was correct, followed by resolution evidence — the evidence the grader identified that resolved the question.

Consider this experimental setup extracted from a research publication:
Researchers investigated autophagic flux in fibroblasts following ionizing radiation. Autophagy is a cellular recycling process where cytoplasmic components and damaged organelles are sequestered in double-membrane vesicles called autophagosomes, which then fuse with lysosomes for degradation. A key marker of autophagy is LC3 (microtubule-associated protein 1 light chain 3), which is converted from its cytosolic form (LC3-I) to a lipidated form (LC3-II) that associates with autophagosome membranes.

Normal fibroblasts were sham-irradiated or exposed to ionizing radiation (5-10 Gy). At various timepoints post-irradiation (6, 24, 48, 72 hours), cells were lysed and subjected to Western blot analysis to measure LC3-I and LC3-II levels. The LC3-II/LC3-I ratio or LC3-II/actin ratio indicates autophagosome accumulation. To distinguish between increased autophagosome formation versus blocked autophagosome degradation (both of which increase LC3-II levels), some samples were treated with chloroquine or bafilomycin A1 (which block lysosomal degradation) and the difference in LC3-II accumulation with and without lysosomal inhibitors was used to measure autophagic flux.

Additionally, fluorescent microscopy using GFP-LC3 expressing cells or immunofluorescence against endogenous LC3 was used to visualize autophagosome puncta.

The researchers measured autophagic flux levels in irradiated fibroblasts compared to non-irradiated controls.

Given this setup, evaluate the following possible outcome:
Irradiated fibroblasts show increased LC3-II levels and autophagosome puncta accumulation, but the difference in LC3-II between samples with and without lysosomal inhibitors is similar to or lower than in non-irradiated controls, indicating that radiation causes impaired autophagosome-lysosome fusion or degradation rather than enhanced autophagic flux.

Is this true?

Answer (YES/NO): NO